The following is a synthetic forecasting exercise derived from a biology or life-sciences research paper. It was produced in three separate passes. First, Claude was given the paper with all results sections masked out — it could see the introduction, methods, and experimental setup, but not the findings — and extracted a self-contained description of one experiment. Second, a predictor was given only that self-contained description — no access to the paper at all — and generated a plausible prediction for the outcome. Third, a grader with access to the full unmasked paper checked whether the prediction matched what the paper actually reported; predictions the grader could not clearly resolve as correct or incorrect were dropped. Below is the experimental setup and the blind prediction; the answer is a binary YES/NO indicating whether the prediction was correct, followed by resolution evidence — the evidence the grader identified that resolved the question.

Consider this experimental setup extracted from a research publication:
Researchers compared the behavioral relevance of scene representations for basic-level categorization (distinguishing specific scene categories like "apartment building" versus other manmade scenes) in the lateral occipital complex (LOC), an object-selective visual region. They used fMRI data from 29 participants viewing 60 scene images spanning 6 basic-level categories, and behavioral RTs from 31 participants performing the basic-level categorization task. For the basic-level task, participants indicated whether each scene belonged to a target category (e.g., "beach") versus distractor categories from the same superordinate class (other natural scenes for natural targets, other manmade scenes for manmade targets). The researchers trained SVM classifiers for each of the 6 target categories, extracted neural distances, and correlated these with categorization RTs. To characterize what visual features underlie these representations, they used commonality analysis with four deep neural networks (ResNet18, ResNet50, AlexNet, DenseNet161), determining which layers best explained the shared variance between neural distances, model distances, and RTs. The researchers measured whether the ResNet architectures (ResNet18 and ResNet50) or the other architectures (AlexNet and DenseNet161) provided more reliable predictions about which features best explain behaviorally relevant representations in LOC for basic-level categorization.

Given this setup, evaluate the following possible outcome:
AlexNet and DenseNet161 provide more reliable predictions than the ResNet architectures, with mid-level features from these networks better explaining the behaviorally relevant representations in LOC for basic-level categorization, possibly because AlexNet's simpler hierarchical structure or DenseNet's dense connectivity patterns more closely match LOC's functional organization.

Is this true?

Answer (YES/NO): YES